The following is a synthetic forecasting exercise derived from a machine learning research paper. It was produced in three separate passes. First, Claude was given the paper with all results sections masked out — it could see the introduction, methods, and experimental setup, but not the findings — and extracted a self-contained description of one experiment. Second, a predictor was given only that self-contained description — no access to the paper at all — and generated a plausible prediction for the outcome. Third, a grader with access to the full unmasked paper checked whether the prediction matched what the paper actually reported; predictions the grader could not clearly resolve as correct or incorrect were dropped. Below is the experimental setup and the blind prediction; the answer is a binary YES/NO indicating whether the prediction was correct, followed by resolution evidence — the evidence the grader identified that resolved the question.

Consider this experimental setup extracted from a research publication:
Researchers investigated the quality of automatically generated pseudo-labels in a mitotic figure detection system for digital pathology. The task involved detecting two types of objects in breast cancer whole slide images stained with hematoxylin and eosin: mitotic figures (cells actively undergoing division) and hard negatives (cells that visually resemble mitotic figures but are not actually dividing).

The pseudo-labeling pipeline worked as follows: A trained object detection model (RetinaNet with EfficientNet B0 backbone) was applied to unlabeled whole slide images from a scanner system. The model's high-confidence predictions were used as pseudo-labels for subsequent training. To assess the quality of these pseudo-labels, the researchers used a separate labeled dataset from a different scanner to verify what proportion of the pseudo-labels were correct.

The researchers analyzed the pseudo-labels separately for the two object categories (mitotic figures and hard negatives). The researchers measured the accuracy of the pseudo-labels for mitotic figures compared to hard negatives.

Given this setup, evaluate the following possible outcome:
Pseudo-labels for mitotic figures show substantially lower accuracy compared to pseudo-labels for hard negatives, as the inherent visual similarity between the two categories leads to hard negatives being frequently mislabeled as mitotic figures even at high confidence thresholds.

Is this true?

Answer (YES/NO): NO